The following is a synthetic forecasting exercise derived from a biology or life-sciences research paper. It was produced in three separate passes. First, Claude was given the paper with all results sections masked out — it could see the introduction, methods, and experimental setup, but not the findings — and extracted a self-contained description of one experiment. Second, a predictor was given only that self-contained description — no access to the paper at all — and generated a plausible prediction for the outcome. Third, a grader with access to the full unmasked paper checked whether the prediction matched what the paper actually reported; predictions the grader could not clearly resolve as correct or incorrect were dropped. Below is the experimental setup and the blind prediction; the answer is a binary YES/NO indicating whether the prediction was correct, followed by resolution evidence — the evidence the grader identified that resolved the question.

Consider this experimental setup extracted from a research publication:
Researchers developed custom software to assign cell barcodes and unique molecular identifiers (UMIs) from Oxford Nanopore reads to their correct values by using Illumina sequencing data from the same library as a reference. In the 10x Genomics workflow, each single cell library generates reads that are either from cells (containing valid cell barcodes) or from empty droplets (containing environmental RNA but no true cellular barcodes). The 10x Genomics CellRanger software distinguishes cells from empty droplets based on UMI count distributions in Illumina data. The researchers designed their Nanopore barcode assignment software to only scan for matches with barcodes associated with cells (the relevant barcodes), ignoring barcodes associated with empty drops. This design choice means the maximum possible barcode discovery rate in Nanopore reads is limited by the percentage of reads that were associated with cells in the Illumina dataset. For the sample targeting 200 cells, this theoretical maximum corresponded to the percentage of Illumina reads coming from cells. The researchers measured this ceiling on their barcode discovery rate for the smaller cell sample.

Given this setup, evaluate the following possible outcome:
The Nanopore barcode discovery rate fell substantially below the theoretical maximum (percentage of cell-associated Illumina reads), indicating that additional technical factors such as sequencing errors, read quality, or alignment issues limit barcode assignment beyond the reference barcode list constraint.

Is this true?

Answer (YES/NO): YES